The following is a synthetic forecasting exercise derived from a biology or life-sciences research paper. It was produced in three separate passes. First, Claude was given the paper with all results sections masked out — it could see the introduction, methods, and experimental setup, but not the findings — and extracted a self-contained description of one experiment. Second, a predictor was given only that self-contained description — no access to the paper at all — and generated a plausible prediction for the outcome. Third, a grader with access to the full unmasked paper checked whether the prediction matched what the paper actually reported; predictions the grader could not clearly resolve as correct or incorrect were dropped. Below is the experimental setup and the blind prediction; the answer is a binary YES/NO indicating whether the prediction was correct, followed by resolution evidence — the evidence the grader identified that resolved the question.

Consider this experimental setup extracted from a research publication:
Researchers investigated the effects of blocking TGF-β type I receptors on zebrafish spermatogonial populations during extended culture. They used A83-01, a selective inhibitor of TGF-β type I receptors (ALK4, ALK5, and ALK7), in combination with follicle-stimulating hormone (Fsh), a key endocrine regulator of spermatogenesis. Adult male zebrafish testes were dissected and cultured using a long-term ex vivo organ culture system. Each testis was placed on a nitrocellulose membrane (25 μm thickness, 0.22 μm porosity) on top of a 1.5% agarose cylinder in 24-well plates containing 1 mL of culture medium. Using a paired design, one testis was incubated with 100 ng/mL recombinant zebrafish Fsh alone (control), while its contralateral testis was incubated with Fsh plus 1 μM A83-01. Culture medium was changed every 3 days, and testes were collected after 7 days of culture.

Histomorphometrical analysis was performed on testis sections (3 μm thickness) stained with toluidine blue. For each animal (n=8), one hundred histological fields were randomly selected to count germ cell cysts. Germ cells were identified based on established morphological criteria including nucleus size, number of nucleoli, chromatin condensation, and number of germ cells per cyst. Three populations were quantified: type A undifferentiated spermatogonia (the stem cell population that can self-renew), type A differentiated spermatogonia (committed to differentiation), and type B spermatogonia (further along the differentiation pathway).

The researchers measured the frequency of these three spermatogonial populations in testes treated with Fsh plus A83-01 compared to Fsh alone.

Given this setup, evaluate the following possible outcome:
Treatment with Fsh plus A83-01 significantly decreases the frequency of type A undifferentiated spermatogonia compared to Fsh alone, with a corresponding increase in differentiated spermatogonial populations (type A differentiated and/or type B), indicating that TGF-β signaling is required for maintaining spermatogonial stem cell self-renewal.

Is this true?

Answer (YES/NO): YES